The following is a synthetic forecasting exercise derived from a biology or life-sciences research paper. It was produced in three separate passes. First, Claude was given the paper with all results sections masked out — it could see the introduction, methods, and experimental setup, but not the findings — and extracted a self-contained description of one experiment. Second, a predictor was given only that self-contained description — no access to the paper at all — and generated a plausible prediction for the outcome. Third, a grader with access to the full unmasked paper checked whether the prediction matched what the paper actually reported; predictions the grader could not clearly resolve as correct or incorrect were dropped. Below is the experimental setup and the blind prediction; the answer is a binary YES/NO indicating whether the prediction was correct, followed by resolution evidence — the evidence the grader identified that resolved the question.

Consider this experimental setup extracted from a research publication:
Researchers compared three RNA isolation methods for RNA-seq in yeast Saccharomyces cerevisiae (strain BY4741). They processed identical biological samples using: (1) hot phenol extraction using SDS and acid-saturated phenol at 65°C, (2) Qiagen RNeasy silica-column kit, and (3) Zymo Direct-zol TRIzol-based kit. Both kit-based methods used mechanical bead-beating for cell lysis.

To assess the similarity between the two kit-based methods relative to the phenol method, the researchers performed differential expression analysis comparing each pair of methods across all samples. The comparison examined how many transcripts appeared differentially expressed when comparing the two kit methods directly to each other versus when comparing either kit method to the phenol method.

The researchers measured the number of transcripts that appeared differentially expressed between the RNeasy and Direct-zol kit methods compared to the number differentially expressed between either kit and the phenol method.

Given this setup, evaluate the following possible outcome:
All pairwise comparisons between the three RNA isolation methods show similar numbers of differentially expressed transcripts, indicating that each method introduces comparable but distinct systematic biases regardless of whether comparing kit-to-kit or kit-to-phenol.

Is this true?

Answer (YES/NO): NO